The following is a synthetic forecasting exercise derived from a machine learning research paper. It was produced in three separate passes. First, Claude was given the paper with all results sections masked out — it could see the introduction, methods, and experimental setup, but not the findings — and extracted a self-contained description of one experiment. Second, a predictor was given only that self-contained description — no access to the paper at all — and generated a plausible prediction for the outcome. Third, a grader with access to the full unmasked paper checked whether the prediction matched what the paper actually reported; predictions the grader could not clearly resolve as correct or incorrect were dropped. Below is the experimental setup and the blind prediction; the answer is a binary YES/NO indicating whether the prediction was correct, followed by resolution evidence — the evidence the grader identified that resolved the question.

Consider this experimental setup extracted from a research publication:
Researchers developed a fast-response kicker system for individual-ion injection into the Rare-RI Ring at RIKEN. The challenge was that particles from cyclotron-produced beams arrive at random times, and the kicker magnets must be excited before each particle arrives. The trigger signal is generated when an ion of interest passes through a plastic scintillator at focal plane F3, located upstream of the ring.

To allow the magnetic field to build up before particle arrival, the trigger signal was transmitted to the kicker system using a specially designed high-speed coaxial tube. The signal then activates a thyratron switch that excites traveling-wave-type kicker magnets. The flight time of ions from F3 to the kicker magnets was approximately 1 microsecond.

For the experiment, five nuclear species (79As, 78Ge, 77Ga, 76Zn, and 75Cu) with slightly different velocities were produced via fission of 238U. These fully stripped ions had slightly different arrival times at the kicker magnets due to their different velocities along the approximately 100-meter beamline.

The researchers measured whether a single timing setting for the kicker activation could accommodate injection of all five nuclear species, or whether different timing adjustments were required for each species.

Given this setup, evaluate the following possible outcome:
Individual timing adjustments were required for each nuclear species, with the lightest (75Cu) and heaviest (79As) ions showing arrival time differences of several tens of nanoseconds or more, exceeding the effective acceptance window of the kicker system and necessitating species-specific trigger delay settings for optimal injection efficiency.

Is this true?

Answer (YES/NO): NO